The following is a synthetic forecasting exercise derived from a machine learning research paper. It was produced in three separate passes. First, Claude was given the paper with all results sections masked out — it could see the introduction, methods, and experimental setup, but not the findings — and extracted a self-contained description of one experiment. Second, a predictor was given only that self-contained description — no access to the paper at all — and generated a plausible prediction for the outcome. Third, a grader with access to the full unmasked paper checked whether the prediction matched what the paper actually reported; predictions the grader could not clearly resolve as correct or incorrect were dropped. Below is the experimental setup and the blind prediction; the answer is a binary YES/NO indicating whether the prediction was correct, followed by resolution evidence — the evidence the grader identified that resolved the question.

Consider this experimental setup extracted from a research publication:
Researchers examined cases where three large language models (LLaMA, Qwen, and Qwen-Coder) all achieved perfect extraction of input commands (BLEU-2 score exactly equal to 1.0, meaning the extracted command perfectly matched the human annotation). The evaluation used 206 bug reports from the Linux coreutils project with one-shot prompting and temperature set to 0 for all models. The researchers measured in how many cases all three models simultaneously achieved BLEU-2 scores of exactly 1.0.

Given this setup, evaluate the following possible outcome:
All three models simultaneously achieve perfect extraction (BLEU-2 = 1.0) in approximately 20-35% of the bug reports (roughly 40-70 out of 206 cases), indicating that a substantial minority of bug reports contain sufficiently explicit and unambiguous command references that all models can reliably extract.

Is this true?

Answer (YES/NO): NO